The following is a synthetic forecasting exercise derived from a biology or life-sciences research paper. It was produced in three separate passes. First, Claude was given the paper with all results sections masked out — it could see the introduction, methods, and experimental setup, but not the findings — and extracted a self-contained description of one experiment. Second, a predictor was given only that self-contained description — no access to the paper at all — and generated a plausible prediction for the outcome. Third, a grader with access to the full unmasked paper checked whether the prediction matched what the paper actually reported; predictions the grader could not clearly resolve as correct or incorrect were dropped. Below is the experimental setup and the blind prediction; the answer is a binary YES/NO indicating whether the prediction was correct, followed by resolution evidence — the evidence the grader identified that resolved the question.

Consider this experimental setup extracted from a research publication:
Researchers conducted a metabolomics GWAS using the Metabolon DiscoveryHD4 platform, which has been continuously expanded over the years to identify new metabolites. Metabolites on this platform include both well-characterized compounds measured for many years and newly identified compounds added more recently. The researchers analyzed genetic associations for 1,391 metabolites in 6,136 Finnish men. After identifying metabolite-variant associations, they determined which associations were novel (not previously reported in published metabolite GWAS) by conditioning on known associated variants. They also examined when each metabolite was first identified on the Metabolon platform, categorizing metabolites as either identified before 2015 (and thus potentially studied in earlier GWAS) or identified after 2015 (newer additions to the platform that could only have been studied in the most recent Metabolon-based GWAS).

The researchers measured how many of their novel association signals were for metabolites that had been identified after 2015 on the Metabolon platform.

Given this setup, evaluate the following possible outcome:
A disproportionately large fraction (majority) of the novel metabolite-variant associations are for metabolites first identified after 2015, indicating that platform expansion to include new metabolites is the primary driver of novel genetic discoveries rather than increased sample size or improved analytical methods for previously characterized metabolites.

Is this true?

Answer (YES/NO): NO